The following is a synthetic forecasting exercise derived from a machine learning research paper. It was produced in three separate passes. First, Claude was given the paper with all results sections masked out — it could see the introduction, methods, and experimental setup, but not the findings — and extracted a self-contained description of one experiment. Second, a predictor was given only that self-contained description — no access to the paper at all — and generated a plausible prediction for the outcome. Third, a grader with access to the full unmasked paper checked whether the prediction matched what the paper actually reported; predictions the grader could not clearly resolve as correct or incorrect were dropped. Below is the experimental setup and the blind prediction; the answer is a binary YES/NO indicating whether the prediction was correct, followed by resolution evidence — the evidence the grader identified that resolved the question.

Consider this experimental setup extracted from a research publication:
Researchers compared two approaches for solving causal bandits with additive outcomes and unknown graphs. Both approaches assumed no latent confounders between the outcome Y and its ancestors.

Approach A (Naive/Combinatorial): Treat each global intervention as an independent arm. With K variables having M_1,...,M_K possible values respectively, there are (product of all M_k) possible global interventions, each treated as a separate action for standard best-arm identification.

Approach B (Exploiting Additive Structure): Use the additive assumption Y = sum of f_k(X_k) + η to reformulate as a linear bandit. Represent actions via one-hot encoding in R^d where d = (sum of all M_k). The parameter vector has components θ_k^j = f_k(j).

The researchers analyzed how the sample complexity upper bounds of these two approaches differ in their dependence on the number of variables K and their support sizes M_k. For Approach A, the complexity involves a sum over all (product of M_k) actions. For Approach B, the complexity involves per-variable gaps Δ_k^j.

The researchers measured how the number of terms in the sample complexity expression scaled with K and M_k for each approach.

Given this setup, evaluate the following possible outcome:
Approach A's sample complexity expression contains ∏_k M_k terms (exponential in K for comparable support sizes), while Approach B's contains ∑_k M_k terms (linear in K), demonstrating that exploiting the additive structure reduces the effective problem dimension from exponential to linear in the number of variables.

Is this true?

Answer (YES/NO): YES